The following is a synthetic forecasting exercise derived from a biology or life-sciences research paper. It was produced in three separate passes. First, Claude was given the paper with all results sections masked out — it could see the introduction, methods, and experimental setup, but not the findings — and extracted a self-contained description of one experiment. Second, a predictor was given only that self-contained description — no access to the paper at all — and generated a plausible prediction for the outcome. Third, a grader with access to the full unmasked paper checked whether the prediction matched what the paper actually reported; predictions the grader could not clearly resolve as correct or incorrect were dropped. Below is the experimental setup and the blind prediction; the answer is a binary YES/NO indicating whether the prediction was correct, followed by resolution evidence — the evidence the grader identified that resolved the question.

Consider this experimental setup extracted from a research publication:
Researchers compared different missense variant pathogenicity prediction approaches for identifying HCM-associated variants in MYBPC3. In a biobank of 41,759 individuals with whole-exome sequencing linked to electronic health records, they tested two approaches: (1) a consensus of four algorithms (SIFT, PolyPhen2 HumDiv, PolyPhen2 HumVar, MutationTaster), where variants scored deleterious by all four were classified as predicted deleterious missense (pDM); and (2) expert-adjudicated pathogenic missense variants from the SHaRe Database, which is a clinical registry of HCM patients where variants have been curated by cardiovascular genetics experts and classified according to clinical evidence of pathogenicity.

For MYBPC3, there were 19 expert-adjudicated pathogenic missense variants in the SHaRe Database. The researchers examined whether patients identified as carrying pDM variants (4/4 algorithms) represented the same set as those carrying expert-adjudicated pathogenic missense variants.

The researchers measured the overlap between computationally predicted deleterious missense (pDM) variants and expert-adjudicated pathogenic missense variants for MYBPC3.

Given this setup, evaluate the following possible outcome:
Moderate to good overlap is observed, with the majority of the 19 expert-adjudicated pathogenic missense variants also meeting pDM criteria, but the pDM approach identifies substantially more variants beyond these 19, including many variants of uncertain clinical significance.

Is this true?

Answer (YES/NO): NO